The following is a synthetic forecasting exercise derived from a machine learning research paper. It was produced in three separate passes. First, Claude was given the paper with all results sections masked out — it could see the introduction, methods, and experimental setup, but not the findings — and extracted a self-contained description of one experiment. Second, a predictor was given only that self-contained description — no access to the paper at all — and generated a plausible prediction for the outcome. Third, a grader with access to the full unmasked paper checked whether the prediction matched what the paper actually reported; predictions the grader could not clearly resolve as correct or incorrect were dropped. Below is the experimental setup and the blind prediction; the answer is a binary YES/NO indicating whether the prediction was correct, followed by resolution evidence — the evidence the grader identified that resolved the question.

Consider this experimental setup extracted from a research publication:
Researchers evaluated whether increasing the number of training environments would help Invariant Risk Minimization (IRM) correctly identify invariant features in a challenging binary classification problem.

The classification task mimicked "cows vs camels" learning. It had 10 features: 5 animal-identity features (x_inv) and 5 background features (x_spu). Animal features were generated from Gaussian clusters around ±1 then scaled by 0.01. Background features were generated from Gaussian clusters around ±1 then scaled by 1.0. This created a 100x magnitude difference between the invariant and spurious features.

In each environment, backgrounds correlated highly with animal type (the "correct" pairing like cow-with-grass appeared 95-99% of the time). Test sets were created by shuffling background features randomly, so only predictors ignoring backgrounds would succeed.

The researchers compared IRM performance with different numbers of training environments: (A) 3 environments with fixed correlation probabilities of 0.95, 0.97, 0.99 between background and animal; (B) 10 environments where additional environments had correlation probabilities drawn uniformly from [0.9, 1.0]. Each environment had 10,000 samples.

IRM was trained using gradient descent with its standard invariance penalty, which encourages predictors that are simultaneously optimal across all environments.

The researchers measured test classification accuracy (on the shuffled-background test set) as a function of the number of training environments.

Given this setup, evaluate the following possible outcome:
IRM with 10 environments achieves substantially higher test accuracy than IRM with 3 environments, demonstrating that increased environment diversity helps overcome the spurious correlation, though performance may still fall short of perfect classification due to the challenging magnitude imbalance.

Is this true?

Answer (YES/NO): NO